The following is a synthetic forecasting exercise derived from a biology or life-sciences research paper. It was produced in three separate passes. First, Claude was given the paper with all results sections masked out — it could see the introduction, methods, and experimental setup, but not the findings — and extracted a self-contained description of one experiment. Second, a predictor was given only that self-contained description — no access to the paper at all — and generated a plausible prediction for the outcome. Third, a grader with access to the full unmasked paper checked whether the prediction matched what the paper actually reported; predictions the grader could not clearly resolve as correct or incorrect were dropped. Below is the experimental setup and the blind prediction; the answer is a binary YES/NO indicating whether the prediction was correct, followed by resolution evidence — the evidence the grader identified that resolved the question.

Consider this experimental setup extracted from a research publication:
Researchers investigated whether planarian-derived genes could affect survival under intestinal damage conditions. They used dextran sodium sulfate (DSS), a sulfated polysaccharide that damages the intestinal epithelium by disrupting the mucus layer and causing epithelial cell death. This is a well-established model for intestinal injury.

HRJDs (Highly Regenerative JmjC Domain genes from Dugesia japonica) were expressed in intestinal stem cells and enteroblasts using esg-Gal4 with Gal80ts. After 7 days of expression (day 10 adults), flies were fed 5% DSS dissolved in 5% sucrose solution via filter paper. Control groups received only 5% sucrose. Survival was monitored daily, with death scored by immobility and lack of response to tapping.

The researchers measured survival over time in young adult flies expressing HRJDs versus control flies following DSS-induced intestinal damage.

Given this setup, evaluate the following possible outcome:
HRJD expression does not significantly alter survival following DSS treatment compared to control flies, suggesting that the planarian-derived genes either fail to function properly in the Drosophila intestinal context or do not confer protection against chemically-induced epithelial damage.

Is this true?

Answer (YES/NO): NO